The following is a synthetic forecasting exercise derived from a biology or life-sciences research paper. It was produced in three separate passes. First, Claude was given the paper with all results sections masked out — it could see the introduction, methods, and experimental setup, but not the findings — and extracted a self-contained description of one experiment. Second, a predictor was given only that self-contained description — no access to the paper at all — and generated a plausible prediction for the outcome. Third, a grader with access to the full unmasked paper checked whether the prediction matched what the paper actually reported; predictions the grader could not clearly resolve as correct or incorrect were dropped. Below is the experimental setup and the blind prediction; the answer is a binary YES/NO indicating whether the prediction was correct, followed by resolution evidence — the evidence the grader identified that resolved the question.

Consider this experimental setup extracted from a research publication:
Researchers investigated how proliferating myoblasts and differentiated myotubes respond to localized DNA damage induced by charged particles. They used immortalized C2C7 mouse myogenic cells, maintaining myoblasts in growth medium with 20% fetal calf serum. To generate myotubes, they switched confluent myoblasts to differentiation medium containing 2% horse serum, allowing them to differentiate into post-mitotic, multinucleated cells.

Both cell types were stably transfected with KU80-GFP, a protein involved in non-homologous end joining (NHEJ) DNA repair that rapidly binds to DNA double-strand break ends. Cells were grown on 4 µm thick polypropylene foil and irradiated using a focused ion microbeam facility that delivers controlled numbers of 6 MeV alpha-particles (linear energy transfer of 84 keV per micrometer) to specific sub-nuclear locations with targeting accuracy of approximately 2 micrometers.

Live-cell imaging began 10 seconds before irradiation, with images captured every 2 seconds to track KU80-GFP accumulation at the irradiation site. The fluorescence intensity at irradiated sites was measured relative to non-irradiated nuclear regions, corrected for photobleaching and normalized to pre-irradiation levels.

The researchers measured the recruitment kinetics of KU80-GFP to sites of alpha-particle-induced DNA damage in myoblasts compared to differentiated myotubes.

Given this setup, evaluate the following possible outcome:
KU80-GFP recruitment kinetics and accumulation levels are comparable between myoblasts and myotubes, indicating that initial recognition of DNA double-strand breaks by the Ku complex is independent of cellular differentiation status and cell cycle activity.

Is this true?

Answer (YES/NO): NO